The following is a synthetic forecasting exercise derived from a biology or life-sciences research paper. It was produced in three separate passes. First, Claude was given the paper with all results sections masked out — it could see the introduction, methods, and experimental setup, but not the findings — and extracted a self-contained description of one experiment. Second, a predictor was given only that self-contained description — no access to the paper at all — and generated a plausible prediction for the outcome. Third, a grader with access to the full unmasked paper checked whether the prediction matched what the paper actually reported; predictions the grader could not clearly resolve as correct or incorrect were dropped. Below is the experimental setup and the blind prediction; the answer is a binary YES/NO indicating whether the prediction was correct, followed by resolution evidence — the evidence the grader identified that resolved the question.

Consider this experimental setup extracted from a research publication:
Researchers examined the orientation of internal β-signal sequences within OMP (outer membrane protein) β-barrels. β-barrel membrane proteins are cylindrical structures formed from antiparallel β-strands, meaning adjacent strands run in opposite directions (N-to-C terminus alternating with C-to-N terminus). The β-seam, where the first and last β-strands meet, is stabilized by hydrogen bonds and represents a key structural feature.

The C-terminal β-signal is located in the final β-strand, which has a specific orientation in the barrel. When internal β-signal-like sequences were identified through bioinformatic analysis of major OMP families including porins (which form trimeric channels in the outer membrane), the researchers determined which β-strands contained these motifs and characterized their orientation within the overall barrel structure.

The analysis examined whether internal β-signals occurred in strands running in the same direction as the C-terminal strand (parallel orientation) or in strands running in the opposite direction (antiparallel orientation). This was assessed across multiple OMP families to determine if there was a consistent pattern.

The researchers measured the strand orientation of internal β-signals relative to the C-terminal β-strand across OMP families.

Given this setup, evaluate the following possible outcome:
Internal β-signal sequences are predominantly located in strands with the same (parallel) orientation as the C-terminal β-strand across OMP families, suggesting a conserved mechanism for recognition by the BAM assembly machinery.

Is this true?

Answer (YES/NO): YES